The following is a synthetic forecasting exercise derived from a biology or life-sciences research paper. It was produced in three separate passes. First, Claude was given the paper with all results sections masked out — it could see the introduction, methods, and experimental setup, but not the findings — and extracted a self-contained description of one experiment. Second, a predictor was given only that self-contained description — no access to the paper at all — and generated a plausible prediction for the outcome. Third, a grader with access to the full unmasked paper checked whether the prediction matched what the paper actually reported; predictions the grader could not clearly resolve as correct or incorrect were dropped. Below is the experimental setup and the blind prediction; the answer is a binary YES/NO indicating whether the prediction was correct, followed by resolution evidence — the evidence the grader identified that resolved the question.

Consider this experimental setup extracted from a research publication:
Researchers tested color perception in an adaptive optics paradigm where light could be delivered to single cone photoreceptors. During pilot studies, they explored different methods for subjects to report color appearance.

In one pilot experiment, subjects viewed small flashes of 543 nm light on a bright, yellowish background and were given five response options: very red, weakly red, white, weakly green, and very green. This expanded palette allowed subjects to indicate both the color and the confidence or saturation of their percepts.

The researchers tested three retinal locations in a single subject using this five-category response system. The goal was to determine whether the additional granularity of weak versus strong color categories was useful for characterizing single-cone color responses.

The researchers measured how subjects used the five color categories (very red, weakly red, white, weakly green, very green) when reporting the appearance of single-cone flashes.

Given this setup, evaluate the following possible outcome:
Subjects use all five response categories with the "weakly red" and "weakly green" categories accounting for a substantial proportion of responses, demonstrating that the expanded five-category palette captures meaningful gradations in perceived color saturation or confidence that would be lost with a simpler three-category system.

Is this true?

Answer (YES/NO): NO